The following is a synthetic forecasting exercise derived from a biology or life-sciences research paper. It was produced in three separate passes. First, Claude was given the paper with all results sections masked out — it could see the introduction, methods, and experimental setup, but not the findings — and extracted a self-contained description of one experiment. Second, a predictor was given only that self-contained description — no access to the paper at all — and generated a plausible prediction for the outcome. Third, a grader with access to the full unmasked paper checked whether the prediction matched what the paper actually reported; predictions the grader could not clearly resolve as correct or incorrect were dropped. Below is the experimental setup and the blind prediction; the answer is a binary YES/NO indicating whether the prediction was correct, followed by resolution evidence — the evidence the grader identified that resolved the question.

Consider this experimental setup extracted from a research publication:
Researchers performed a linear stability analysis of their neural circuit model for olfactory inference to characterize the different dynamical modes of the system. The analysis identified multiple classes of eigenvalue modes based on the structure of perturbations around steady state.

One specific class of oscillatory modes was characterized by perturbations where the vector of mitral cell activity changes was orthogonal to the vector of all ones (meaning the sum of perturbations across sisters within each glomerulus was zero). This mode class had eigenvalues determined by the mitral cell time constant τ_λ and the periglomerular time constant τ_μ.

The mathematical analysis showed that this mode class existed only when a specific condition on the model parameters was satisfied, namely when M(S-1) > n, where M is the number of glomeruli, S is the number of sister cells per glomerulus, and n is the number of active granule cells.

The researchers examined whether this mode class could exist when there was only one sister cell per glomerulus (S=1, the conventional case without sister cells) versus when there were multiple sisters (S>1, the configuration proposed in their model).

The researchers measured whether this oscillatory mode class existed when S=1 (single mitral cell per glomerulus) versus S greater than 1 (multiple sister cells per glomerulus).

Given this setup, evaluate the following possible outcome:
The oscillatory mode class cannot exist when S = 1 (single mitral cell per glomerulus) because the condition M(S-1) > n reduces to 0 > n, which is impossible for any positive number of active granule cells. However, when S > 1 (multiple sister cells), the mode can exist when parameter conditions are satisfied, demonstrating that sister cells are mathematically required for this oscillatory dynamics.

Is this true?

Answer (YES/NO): YES